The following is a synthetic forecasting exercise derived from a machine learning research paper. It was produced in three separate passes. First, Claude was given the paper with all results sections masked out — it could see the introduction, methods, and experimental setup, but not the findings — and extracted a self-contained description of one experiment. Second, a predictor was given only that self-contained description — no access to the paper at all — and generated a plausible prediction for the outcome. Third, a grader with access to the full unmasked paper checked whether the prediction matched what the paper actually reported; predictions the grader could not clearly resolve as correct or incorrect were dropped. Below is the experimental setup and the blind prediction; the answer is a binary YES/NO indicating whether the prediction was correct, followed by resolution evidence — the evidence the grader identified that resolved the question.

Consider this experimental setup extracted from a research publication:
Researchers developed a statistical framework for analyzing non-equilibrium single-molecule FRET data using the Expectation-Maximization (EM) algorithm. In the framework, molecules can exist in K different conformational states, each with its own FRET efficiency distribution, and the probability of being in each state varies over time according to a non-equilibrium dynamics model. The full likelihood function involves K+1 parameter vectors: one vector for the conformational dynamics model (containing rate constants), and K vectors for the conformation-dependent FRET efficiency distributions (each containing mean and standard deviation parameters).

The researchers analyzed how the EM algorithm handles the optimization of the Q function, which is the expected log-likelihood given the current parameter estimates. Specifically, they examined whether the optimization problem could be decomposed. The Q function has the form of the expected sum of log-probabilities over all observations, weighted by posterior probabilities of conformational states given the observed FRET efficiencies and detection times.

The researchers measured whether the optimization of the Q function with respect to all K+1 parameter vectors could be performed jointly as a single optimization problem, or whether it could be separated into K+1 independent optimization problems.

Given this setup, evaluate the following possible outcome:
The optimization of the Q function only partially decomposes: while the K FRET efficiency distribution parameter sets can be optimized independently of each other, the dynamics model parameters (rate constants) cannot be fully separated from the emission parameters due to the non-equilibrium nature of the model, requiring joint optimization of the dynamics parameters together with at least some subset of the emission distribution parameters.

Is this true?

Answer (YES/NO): NO